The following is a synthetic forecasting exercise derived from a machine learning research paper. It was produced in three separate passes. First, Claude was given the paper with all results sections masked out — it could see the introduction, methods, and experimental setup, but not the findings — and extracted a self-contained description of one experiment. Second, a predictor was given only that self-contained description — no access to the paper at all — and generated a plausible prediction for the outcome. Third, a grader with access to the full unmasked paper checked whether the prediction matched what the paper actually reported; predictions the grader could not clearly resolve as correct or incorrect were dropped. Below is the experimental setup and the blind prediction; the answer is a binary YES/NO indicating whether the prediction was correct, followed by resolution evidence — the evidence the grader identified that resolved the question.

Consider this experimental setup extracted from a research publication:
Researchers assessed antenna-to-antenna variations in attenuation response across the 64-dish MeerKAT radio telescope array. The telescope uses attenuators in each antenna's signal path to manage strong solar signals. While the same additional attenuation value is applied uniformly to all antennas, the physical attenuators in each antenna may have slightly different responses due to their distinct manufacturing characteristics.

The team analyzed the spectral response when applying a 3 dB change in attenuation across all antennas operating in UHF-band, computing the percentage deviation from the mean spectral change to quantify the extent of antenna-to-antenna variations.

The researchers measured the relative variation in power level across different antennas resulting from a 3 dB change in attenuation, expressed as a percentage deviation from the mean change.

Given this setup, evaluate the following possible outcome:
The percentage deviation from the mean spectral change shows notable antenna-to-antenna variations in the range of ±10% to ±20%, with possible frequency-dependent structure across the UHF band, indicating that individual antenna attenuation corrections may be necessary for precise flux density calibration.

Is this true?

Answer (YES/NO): NO